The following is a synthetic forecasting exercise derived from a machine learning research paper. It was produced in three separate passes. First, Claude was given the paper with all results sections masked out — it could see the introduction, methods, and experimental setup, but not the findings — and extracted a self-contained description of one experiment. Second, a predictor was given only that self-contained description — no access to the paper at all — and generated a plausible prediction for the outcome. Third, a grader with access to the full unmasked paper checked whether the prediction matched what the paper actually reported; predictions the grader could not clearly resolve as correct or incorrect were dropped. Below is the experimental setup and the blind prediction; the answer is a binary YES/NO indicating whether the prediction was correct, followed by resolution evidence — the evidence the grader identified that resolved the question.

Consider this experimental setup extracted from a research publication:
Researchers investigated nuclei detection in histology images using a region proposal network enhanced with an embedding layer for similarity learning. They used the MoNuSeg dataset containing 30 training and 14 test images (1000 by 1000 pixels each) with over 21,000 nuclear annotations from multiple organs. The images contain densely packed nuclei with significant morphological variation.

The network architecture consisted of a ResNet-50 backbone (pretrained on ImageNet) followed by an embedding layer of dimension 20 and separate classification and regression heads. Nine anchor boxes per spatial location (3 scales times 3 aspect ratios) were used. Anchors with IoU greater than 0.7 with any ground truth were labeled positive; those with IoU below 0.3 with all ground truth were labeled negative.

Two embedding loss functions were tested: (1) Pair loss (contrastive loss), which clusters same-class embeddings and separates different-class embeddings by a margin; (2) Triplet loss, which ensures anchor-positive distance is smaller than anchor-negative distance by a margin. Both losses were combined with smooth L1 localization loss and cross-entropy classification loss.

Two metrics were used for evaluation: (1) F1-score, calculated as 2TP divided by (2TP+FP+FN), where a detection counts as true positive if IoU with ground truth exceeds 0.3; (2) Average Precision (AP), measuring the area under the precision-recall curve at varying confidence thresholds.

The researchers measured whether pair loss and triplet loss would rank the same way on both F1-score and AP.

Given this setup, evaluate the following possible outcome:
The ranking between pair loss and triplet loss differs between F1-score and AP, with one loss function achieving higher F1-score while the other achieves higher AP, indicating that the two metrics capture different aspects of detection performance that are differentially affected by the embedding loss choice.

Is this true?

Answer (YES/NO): YES